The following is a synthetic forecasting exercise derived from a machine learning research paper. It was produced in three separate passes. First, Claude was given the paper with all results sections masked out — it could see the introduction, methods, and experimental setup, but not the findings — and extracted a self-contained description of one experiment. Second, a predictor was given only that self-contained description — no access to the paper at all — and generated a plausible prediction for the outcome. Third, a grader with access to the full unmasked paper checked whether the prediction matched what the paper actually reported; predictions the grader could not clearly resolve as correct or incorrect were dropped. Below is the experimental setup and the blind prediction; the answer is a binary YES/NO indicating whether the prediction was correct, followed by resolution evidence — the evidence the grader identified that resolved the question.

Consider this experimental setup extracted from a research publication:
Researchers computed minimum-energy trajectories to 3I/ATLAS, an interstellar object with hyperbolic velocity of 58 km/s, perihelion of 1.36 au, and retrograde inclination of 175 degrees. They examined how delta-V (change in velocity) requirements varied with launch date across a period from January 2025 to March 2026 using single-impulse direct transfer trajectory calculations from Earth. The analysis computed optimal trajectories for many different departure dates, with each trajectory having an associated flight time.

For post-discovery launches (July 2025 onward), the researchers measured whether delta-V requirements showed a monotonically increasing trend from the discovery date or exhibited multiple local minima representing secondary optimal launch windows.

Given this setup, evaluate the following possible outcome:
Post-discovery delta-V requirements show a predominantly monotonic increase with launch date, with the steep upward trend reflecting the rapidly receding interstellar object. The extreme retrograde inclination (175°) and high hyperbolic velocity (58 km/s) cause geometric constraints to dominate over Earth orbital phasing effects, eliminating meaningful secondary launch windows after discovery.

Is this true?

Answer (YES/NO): YES